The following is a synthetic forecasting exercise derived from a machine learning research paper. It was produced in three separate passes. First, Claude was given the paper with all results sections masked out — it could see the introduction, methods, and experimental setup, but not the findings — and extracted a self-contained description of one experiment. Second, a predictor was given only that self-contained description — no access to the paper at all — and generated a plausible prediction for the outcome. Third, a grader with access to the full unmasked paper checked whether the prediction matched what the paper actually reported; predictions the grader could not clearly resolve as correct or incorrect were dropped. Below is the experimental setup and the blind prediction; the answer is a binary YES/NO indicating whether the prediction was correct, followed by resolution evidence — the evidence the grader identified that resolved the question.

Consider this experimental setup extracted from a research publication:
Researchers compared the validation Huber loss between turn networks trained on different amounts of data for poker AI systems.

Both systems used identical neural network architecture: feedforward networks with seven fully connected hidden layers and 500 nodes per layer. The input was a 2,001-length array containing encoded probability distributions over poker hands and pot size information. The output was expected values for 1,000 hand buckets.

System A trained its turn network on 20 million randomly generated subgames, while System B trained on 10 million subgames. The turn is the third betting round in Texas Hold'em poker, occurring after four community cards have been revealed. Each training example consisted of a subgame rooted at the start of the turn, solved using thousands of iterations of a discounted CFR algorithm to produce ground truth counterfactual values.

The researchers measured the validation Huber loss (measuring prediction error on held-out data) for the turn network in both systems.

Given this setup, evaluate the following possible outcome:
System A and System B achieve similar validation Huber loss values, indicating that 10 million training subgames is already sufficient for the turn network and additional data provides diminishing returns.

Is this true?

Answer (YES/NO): NO